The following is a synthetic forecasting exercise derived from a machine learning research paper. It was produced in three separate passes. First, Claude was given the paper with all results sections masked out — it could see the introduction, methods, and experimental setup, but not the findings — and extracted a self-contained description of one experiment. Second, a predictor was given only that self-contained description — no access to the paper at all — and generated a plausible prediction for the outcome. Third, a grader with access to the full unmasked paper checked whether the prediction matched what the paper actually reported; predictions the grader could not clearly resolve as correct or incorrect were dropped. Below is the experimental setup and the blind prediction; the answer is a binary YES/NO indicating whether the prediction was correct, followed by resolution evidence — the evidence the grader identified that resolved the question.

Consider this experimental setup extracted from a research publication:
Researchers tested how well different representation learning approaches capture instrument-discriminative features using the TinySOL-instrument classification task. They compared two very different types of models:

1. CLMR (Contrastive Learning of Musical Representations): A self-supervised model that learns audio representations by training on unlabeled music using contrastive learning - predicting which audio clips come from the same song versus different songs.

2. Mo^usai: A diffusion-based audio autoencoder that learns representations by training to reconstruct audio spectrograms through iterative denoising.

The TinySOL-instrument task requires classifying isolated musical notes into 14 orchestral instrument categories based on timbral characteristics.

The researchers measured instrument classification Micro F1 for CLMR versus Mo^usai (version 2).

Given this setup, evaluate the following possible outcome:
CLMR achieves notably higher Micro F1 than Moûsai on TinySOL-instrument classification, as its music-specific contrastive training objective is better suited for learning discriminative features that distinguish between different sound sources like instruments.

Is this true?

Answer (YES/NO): YES